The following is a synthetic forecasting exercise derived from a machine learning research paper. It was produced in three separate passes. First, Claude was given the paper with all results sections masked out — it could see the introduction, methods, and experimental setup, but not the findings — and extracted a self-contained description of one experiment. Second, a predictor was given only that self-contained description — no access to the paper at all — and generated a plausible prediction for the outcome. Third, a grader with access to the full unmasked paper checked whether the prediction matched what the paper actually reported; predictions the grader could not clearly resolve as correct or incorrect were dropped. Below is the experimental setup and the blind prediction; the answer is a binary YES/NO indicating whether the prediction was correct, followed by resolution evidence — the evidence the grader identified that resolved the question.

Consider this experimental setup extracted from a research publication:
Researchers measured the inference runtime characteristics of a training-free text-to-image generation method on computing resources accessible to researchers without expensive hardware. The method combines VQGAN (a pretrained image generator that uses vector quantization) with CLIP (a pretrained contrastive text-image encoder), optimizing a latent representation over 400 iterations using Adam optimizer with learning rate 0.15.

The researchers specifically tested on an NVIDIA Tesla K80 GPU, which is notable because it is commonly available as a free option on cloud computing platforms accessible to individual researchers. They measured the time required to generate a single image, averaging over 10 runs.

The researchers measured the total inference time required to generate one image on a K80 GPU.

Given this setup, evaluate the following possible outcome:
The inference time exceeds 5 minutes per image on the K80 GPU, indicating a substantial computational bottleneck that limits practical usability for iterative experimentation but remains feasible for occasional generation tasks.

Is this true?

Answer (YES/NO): YES